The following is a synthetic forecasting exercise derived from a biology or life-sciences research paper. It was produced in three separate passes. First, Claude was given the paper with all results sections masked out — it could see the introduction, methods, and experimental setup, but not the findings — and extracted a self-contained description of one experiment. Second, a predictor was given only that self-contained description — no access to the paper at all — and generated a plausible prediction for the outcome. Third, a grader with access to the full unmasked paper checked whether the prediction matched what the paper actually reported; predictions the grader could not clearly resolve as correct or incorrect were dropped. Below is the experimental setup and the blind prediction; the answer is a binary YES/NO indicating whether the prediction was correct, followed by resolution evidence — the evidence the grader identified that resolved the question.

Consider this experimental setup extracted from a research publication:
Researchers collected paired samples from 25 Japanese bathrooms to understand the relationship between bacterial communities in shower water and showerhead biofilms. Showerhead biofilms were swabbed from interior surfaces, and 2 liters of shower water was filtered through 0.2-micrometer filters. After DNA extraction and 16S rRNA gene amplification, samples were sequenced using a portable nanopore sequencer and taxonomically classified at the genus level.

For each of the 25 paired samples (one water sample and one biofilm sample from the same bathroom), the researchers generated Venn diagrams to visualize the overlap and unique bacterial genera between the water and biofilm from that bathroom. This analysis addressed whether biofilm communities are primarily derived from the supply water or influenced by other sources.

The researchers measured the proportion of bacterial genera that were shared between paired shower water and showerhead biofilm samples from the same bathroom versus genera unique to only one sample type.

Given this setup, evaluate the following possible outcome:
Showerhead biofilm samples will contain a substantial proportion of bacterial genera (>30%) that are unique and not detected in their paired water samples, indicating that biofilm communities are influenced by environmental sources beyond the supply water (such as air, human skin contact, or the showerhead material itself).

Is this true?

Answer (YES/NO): YES